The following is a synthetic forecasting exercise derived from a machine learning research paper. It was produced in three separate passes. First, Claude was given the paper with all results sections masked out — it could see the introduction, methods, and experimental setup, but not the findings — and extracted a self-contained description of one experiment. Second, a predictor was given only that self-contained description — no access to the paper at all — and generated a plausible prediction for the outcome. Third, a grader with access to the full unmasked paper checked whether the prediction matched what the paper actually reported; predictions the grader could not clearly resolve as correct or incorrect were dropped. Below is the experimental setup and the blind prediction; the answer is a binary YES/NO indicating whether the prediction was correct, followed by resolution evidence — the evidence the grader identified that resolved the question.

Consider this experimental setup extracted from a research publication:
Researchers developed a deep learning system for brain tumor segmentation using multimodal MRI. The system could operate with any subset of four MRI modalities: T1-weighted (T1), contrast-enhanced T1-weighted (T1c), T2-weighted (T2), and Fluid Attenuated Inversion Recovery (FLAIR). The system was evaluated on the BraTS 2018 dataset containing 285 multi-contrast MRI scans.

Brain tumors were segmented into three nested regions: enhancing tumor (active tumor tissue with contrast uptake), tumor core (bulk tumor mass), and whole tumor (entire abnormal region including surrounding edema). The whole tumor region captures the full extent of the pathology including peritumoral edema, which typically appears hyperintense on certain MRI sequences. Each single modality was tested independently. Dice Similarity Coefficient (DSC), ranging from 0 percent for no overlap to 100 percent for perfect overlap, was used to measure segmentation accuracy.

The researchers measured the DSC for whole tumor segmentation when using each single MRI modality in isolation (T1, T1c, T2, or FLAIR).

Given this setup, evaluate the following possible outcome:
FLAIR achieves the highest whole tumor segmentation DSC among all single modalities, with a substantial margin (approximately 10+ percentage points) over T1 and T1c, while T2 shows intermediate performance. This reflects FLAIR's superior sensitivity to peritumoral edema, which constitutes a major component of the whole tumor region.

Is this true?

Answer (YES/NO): NO